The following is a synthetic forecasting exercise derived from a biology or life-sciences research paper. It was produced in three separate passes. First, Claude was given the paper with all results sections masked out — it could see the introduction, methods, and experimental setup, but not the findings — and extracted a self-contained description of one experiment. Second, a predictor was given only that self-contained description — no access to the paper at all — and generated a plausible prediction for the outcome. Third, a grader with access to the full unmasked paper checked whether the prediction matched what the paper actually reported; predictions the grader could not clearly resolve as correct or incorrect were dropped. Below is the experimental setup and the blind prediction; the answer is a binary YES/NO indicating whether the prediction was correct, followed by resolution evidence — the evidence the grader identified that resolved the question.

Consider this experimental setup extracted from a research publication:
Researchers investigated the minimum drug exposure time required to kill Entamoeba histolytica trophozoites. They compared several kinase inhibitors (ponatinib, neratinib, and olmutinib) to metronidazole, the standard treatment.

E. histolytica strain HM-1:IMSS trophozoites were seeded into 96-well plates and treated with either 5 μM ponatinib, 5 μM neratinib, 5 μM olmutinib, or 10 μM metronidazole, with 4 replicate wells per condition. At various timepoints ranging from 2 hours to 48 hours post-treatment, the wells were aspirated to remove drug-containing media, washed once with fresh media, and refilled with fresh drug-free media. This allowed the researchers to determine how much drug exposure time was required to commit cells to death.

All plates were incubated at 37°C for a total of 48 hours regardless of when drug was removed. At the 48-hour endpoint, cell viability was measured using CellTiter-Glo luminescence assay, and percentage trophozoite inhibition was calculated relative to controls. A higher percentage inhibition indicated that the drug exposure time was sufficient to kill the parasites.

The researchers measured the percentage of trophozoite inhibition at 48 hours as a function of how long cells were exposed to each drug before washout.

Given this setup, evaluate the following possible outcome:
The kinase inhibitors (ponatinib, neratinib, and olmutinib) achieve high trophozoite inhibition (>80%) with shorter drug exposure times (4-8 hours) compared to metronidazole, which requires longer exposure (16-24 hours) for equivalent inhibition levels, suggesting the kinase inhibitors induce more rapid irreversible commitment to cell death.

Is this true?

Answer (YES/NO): NO